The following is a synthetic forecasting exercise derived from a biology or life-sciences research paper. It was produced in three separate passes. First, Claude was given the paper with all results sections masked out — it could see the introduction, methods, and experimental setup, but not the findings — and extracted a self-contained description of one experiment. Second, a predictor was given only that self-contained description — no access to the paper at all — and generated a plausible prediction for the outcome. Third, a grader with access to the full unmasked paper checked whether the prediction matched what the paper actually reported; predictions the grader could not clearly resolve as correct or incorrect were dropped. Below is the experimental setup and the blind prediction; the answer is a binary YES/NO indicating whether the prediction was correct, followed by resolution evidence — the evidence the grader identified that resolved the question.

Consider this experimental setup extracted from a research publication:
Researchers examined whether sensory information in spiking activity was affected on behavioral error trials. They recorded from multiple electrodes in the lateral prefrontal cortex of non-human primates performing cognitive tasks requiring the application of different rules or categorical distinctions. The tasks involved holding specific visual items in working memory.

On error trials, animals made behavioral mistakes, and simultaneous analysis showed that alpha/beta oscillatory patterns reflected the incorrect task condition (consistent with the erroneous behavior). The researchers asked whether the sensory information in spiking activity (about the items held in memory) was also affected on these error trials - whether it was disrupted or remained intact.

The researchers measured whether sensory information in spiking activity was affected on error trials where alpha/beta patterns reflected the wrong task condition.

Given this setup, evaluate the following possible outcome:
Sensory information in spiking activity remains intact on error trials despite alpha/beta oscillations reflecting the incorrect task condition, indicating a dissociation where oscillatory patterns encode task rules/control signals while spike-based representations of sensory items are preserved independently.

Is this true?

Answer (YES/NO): YES